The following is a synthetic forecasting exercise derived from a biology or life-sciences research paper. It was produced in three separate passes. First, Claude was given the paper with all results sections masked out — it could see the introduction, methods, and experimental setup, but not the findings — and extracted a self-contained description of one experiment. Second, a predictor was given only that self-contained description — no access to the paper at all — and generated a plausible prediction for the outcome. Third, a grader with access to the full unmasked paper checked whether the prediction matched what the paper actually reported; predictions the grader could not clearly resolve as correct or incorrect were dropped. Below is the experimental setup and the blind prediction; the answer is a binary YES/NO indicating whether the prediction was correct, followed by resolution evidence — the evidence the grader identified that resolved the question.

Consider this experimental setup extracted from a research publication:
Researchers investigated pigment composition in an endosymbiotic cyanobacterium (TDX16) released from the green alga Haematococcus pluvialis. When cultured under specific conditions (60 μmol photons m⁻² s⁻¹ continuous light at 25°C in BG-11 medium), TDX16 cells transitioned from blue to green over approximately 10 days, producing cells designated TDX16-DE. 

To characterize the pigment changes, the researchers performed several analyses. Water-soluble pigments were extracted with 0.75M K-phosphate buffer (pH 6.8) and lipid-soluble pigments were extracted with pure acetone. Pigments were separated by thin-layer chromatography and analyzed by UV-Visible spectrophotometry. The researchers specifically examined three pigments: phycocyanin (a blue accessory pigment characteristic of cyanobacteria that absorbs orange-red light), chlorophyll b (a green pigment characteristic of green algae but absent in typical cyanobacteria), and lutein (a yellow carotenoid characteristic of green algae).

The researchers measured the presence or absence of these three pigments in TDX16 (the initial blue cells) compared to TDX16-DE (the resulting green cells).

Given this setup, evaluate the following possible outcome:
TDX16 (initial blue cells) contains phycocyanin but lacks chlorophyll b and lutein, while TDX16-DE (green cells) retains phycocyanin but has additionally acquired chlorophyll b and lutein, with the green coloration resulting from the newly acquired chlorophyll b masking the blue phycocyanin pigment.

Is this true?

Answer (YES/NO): NO